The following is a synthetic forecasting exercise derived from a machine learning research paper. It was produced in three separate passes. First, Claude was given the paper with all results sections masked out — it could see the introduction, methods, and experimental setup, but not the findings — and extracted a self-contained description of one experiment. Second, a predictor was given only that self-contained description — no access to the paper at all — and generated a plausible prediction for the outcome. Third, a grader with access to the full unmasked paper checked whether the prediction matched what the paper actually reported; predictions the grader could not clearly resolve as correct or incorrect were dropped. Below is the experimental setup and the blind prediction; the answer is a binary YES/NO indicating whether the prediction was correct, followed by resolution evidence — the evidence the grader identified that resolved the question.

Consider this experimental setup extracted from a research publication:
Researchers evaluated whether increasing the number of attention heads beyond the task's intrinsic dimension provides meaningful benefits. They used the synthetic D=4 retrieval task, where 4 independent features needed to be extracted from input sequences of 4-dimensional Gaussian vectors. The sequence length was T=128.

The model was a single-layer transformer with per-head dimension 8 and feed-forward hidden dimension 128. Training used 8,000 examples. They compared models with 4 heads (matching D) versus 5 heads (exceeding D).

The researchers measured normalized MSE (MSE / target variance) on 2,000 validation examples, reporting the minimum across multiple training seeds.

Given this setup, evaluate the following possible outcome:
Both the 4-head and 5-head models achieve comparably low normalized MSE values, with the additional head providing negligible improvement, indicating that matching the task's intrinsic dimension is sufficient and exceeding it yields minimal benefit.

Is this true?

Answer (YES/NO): YES